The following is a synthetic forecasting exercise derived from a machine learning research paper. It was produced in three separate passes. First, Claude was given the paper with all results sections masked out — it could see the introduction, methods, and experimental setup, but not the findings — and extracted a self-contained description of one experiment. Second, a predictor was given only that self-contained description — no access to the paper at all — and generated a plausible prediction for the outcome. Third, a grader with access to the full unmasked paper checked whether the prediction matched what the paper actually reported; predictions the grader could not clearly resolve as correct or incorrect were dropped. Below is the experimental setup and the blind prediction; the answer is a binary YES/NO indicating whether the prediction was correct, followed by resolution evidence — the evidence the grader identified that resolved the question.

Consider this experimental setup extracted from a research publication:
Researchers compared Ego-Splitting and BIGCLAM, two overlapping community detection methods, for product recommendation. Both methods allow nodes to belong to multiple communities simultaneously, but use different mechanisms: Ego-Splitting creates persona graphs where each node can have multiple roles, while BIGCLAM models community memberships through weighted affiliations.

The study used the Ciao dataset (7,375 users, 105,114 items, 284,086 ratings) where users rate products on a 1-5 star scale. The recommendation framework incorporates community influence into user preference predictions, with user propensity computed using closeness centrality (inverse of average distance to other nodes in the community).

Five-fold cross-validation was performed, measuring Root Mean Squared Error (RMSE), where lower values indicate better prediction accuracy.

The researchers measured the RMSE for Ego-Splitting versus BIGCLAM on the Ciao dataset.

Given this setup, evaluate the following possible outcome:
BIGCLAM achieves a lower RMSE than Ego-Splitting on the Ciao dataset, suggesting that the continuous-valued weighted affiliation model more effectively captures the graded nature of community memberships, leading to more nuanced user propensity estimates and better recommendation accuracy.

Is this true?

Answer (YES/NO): YES